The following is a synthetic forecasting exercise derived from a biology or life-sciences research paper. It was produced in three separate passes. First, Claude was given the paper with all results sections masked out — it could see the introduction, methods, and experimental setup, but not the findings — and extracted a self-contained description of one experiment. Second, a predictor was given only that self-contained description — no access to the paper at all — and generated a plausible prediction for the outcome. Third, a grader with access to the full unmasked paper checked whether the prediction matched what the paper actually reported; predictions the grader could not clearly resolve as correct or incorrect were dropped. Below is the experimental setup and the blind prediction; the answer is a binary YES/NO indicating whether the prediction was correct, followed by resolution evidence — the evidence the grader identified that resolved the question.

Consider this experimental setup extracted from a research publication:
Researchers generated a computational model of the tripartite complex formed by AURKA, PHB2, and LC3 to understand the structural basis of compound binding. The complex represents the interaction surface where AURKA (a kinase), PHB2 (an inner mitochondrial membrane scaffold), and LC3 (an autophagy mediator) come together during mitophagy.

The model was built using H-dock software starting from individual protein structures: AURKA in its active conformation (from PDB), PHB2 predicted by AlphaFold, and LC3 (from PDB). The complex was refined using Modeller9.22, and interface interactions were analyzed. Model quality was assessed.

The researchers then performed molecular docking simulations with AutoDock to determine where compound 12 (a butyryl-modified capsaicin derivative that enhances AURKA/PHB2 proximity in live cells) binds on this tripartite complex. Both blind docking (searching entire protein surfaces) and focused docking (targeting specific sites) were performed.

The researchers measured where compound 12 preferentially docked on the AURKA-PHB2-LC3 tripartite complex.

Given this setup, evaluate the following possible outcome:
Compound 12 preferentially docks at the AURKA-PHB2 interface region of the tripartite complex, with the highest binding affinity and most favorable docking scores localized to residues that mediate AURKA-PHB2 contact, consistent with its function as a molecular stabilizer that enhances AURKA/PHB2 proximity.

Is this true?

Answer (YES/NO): NO